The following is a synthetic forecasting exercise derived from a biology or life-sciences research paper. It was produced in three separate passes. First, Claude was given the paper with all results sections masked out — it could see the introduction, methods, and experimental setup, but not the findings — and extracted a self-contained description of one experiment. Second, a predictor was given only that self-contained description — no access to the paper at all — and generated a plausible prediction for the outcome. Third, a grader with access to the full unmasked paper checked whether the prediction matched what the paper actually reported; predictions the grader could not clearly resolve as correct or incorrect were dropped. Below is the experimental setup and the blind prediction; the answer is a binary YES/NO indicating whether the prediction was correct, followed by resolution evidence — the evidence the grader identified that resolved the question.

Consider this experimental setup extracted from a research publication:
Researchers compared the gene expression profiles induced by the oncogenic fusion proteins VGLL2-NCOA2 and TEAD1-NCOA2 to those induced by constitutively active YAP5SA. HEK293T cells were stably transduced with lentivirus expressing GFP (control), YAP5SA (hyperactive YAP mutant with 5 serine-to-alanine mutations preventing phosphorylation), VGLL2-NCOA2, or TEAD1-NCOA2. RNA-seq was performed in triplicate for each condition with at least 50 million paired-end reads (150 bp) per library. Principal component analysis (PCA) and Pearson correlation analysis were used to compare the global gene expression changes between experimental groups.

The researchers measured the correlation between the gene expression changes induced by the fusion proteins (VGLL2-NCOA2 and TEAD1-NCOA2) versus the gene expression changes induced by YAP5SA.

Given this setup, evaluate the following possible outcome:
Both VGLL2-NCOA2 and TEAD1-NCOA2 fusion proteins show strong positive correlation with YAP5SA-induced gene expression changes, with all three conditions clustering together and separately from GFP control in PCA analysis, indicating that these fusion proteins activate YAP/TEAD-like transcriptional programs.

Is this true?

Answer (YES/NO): NO